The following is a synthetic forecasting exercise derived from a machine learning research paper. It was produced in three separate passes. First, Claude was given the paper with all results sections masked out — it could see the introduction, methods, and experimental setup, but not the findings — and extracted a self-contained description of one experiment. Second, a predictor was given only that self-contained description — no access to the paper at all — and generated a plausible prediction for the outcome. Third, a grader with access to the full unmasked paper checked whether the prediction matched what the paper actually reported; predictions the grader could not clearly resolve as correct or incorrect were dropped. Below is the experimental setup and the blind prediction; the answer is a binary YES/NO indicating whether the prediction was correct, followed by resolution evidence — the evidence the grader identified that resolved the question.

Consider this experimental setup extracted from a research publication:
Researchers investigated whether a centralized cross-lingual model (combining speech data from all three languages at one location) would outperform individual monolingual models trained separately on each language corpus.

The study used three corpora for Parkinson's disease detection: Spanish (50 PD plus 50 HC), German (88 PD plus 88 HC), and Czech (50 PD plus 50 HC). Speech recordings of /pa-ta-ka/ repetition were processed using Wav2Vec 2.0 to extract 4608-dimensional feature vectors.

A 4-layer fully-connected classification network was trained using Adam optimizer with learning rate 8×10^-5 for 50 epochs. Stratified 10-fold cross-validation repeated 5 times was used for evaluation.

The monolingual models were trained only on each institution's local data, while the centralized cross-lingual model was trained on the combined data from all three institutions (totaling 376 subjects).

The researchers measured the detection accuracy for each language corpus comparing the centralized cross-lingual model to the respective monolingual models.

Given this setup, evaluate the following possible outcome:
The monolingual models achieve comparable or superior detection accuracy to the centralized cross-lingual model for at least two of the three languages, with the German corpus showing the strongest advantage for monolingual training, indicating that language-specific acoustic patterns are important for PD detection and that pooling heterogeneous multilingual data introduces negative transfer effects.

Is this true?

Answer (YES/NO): NO